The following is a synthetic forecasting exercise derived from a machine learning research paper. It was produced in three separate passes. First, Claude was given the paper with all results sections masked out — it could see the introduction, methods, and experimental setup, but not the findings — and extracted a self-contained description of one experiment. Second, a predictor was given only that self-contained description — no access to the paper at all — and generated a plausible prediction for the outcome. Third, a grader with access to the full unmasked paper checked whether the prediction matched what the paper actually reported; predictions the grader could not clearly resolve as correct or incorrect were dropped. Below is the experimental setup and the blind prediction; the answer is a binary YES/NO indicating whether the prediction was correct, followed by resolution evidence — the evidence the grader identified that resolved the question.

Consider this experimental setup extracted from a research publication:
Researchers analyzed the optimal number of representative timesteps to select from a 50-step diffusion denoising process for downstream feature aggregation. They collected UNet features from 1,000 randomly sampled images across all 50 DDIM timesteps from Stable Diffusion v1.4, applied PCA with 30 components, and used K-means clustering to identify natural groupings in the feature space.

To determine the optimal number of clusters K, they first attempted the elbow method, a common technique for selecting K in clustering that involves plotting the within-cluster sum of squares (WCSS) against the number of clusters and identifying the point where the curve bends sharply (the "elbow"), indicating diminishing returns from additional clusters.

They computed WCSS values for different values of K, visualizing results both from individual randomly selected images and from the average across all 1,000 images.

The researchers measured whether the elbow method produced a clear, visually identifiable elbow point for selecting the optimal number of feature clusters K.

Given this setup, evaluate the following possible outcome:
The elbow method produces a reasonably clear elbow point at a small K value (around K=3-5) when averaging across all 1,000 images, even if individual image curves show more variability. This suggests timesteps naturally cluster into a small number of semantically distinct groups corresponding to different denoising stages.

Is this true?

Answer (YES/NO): NO